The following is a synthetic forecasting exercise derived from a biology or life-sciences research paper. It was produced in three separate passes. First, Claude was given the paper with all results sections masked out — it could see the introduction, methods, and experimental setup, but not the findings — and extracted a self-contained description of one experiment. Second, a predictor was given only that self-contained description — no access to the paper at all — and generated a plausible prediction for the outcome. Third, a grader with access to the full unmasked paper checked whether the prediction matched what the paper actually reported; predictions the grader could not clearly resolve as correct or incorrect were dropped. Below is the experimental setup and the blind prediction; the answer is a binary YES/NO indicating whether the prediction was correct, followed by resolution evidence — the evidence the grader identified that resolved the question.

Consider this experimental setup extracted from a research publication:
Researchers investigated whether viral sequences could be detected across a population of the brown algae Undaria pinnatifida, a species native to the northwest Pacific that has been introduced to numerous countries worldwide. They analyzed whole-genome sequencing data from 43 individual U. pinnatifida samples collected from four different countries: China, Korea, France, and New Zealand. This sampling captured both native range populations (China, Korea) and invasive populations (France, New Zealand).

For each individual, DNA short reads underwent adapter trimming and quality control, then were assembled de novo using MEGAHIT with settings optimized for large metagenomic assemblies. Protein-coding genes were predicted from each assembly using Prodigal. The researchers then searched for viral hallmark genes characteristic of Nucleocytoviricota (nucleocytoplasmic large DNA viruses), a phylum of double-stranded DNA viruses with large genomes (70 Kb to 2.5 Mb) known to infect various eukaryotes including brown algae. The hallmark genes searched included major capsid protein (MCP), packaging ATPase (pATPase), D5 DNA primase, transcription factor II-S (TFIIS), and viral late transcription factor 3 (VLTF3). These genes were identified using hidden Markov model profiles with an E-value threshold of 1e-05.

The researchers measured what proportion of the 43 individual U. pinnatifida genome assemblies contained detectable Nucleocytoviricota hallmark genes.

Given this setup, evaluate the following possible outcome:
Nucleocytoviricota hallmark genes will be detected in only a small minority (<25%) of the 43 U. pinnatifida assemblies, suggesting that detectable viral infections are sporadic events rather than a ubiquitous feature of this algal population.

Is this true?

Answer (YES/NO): NO